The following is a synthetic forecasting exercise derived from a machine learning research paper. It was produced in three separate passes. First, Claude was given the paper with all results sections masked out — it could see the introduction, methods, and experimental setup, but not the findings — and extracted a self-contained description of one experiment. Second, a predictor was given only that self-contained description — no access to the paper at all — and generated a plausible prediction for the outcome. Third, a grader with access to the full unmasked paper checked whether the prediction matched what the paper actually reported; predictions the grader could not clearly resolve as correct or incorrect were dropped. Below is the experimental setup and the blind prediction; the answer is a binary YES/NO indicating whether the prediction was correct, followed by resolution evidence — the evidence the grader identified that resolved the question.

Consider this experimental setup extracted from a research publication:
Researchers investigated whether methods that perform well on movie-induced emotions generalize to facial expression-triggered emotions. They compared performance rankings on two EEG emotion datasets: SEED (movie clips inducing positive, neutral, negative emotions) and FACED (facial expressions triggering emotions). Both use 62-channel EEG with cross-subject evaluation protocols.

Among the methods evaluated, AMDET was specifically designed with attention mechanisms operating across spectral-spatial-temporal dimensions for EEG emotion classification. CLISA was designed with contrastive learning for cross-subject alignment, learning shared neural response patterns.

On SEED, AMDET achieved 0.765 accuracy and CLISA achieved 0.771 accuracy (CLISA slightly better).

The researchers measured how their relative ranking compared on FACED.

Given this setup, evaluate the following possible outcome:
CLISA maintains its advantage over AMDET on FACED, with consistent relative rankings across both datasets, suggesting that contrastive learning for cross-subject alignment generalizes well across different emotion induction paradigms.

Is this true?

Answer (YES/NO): YES